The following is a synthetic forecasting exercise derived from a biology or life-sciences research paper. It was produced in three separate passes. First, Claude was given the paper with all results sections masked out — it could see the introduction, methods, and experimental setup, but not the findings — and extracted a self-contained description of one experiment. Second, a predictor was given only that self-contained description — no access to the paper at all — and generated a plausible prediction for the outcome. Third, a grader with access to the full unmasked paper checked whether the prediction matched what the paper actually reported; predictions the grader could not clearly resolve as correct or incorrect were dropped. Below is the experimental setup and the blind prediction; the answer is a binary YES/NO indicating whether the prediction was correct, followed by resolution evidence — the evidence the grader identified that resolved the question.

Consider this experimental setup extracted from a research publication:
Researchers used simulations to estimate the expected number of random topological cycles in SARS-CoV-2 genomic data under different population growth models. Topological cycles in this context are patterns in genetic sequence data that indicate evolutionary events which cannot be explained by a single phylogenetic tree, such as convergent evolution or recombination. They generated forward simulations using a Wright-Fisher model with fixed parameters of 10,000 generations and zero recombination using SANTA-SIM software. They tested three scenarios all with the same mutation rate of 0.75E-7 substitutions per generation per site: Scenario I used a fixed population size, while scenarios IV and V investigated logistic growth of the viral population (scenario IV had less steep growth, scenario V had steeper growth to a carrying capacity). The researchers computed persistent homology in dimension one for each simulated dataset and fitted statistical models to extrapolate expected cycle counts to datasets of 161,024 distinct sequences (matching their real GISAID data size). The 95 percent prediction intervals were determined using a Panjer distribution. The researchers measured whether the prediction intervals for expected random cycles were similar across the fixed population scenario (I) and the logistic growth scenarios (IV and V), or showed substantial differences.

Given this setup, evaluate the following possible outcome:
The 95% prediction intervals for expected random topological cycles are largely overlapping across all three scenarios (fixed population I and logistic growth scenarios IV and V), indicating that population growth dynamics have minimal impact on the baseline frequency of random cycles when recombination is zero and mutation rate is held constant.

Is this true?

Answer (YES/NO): NO